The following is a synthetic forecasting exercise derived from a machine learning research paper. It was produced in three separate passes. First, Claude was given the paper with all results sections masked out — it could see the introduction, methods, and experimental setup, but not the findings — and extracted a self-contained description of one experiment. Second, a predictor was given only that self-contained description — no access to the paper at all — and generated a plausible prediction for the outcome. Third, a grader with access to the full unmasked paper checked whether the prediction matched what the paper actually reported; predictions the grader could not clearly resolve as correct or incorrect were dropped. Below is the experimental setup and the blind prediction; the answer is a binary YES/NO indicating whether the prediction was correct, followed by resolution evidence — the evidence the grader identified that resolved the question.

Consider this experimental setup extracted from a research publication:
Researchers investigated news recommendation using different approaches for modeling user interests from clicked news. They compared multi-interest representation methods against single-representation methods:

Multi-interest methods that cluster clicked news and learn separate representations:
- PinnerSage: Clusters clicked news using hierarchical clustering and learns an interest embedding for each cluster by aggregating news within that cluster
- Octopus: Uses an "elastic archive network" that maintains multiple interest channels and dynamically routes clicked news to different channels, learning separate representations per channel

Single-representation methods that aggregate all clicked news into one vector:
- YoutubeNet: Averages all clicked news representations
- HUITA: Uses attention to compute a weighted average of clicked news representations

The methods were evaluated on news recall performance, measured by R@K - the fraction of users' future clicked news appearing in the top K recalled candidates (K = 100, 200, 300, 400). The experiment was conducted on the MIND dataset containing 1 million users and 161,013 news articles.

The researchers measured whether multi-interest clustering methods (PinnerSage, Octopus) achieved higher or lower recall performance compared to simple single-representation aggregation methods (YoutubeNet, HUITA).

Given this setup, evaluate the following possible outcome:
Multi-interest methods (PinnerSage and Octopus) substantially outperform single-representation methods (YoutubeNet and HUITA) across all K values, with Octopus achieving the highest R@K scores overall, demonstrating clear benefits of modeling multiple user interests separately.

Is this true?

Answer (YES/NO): NO